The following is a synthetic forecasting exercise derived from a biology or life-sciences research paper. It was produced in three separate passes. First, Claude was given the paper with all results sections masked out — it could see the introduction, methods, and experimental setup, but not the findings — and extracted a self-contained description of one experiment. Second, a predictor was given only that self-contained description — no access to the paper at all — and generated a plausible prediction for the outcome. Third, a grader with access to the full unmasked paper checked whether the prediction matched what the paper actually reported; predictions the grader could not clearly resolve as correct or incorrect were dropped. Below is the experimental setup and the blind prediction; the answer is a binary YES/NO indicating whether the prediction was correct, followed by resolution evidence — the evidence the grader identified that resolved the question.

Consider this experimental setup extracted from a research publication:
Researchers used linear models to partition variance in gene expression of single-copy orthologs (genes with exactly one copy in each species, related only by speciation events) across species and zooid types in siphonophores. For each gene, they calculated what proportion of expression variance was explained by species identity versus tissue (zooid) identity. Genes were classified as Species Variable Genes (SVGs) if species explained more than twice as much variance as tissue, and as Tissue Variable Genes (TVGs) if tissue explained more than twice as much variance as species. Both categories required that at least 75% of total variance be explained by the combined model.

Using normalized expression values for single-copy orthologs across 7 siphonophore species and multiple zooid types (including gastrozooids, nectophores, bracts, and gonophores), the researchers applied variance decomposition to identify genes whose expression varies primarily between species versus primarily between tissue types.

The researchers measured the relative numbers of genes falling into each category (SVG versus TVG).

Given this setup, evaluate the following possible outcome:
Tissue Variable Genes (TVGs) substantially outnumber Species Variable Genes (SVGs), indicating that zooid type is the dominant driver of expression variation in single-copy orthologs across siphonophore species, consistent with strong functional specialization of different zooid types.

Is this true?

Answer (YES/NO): NO